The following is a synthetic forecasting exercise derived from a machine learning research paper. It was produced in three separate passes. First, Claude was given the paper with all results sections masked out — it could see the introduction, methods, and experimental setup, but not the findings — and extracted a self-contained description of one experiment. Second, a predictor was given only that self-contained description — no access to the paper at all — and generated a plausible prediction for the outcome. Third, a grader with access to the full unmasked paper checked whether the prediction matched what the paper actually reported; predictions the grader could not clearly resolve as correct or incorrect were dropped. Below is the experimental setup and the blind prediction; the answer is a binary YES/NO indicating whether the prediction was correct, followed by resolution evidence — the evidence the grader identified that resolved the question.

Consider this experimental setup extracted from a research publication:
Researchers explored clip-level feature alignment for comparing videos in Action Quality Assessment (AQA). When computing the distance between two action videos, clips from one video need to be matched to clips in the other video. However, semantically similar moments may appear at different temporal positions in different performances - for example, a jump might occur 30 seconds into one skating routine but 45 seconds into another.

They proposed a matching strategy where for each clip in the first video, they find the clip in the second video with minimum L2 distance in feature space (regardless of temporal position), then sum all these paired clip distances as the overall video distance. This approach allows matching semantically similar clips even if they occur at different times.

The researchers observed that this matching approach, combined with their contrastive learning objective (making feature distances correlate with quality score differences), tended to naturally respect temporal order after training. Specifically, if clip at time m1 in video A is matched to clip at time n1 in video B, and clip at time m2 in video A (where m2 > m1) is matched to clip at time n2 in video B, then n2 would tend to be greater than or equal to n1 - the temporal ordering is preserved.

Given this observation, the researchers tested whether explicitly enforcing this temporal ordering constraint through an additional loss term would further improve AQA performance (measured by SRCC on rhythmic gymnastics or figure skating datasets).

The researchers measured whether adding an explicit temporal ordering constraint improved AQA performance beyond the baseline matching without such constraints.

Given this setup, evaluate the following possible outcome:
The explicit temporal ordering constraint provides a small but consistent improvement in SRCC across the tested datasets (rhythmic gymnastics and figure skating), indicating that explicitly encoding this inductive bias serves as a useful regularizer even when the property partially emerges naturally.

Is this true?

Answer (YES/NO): NO